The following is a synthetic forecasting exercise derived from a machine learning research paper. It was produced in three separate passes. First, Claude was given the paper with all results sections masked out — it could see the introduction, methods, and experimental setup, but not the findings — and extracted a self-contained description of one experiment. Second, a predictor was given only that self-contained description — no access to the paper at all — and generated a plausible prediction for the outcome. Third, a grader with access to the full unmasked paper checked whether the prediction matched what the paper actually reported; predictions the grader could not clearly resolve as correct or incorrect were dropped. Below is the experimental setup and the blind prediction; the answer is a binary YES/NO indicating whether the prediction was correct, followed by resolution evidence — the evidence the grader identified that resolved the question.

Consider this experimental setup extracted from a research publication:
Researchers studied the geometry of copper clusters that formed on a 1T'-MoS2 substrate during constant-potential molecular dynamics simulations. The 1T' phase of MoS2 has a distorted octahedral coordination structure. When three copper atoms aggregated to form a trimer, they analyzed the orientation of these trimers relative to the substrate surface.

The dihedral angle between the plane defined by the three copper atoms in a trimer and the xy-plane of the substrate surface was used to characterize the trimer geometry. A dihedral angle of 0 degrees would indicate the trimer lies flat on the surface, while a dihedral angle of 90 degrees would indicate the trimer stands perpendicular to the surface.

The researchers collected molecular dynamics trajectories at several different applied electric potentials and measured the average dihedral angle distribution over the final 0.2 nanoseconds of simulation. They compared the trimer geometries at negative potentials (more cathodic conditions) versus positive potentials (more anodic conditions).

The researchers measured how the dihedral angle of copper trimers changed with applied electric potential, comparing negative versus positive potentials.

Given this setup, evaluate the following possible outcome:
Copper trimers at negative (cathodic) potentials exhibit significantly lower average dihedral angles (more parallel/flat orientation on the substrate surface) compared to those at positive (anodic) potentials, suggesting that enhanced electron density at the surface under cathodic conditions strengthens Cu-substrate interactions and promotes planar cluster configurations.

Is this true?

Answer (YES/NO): NO